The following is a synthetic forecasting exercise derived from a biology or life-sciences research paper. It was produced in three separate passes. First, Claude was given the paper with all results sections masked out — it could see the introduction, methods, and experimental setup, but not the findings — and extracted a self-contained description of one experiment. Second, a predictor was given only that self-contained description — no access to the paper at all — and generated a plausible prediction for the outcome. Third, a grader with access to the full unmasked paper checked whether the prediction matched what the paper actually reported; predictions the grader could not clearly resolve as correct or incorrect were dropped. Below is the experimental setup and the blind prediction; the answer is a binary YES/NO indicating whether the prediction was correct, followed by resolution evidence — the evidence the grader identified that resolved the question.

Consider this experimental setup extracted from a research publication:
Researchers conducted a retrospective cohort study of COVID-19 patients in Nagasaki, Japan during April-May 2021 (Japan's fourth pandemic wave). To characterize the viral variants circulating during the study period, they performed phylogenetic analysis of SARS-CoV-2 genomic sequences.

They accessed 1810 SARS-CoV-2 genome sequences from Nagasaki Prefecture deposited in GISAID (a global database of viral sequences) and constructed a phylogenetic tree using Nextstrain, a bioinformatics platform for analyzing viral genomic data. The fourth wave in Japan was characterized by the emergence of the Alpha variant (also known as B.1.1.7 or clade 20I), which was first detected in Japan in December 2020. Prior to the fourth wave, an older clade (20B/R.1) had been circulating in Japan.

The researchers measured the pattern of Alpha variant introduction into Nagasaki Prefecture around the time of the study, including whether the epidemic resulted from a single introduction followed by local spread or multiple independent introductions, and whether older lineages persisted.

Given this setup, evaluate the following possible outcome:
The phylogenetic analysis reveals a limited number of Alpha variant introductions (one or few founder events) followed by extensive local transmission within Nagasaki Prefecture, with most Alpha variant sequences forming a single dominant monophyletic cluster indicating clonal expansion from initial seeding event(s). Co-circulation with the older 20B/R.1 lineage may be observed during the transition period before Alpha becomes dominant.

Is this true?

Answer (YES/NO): NO